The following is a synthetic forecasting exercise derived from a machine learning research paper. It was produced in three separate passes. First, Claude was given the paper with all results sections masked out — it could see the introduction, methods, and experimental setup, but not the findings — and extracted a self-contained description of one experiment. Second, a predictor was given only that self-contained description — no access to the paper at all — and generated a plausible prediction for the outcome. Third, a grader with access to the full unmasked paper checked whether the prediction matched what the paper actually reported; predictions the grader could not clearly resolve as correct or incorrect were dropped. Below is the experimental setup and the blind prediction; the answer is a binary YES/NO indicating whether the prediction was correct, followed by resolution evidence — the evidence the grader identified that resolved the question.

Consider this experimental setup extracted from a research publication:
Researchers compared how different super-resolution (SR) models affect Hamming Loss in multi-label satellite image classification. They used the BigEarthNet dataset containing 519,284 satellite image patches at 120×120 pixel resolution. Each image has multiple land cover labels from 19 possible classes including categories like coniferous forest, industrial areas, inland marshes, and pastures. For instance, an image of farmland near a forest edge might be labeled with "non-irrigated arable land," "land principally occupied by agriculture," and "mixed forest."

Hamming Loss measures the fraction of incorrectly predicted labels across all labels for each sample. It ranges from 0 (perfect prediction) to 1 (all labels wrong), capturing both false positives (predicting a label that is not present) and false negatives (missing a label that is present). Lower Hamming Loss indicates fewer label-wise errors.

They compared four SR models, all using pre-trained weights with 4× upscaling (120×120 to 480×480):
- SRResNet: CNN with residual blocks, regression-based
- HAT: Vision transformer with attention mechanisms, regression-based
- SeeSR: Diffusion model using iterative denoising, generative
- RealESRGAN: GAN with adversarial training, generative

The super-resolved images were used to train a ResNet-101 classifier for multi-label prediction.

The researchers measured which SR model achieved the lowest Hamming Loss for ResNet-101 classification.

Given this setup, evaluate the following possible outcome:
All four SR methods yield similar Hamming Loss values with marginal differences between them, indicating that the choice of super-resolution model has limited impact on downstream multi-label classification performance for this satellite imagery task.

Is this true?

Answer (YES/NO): NO